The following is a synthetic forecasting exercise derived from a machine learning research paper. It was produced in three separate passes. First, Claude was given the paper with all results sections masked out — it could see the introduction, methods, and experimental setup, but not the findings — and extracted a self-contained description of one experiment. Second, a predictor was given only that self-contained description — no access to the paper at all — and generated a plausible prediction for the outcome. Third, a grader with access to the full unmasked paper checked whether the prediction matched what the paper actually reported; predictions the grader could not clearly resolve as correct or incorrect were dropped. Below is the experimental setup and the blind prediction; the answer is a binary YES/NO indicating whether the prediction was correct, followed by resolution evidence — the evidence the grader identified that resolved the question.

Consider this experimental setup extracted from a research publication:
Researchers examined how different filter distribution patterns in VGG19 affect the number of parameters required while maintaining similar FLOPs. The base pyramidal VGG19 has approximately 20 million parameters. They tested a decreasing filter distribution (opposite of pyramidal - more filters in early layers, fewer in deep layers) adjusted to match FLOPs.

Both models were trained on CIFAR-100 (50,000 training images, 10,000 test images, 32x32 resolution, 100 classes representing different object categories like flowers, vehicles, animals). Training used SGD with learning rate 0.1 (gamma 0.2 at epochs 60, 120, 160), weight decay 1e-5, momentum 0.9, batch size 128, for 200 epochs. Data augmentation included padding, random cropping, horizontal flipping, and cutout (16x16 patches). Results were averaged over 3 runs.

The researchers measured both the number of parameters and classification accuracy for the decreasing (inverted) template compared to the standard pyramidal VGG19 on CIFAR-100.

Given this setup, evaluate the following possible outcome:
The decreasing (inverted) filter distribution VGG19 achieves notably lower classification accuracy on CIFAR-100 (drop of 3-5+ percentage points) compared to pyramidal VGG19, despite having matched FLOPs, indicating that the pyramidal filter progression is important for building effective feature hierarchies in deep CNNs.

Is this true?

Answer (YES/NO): NO